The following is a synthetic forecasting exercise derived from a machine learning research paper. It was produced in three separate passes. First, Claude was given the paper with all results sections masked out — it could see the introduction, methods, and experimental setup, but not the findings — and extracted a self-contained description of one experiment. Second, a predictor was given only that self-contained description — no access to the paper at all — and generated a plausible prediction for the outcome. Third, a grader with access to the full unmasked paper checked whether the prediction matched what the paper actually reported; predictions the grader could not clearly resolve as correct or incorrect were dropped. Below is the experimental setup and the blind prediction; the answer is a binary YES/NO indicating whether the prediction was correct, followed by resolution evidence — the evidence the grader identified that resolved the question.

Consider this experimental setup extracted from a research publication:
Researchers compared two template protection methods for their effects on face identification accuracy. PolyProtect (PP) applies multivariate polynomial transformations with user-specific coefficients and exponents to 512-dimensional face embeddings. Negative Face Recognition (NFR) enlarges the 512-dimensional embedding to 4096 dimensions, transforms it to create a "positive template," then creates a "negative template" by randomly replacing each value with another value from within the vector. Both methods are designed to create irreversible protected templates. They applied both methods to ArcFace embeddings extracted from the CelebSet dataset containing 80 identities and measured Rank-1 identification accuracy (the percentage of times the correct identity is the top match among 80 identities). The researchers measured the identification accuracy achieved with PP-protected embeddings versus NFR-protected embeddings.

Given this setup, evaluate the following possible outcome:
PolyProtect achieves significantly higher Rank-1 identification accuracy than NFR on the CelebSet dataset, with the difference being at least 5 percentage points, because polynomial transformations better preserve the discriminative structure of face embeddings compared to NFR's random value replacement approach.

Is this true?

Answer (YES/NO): NO